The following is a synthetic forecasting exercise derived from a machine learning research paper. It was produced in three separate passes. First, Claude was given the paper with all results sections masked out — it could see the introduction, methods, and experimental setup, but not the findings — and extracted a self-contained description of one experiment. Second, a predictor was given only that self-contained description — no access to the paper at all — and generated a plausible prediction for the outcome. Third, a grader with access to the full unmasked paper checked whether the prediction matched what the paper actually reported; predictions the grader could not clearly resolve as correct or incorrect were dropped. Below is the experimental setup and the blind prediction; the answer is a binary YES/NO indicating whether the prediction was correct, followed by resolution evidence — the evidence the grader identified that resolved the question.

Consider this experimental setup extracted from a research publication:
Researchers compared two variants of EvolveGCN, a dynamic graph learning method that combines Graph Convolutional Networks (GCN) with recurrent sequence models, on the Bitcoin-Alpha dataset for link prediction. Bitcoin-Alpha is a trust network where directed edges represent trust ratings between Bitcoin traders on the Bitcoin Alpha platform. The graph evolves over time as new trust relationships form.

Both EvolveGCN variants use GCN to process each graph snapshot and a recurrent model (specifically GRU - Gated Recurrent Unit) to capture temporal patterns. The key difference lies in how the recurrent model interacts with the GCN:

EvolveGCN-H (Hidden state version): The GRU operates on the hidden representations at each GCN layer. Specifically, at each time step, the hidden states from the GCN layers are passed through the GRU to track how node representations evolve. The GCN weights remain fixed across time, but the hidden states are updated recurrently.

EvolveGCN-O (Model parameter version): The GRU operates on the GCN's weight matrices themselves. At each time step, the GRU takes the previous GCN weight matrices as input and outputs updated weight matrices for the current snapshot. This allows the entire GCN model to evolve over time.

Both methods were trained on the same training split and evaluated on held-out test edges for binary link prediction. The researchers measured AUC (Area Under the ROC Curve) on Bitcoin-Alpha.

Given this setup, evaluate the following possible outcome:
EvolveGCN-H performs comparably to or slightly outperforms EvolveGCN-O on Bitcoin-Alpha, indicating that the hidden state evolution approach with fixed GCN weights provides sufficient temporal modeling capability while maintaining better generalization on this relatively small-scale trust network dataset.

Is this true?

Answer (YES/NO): NO